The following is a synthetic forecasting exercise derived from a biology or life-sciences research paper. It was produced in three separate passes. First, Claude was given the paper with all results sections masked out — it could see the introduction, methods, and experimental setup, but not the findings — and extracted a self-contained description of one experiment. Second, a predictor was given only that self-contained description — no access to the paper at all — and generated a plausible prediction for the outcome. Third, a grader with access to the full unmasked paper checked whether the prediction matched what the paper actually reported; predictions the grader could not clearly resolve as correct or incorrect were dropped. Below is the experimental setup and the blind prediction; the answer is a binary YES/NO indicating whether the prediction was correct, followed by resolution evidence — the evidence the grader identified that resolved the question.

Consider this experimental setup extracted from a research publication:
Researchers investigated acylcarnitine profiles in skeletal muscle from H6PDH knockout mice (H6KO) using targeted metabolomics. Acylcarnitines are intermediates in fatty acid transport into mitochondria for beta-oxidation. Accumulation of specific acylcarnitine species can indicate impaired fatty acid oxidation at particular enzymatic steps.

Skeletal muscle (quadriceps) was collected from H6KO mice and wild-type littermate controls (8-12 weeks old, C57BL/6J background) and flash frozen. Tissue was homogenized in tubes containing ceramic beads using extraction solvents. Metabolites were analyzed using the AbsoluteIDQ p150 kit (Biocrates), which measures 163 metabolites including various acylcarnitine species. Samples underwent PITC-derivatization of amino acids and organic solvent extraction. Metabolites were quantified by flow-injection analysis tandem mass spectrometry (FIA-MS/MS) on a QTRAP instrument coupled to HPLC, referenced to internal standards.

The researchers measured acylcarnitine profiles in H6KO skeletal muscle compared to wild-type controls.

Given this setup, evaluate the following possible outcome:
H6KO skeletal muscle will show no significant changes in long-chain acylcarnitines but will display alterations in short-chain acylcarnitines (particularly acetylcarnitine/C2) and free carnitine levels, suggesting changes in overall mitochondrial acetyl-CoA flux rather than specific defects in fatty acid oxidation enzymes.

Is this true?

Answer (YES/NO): NO